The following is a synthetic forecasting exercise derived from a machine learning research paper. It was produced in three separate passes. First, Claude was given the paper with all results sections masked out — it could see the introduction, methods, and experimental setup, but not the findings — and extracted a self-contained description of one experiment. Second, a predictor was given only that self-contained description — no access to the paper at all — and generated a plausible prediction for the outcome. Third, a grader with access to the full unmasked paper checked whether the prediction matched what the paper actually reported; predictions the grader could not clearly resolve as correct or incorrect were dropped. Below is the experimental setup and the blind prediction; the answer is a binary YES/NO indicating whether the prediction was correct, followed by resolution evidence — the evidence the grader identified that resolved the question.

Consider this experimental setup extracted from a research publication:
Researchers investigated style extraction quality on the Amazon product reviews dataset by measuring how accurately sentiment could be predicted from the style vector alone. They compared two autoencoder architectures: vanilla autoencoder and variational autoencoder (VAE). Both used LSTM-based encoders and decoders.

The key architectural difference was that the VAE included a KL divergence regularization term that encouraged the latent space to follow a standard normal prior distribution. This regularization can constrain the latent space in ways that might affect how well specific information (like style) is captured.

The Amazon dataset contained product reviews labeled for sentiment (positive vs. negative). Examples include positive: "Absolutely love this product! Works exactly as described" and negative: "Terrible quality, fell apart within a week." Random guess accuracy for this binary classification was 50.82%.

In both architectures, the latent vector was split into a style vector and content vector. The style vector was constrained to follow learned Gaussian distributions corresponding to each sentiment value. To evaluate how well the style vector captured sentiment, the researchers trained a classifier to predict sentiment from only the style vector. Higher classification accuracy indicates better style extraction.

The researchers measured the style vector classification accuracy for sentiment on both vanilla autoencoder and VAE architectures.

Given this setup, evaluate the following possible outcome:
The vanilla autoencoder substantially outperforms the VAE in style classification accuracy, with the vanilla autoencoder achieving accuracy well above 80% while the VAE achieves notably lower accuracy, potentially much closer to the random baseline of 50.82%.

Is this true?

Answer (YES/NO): NO